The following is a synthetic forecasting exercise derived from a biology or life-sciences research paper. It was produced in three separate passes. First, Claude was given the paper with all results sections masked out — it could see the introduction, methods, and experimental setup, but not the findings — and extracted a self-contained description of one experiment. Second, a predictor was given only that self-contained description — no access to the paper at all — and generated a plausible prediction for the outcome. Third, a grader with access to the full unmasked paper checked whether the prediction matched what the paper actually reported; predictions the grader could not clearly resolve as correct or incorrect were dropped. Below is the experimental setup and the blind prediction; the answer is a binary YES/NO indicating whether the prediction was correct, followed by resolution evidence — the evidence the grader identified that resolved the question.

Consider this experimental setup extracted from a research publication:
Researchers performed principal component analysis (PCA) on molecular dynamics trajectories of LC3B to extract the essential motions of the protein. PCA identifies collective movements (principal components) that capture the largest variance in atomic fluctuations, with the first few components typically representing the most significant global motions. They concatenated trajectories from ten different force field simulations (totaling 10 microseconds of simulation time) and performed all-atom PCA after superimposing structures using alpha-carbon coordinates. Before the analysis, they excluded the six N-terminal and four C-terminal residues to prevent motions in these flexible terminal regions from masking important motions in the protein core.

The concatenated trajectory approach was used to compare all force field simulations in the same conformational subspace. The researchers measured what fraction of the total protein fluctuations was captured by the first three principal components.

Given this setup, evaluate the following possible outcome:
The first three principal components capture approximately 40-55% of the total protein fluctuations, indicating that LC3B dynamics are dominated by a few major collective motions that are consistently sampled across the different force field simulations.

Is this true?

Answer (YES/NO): NO